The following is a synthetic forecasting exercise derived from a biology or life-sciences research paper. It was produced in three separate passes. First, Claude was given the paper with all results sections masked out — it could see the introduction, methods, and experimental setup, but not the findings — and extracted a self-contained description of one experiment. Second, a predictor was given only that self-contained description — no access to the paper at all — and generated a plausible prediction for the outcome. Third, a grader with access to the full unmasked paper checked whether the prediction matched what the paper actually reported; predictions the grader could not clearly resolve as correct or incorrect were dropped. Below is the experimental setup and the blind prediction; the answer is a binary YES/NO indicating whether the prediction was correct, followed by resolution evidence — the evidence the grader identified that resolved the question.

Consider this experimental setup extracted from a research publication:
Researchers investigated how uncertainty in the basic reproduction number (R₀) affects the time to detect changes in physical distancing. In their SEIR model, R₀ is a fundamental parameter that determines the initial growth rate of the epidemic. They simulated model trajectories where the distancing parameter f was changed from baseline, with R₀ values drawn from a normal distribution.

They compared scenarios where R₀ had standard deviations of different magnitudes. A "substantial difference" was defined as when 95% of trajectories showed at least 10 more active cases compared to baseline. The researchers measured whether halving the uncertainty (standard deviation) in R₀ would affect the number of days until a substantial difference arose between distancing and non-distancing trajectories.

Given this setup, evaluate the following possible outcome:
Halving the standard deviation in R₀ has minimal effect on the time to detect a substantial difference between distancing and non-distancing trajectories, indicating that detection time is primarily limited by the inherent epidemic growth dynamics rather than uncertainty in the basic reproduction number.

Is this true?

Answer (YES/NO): NO